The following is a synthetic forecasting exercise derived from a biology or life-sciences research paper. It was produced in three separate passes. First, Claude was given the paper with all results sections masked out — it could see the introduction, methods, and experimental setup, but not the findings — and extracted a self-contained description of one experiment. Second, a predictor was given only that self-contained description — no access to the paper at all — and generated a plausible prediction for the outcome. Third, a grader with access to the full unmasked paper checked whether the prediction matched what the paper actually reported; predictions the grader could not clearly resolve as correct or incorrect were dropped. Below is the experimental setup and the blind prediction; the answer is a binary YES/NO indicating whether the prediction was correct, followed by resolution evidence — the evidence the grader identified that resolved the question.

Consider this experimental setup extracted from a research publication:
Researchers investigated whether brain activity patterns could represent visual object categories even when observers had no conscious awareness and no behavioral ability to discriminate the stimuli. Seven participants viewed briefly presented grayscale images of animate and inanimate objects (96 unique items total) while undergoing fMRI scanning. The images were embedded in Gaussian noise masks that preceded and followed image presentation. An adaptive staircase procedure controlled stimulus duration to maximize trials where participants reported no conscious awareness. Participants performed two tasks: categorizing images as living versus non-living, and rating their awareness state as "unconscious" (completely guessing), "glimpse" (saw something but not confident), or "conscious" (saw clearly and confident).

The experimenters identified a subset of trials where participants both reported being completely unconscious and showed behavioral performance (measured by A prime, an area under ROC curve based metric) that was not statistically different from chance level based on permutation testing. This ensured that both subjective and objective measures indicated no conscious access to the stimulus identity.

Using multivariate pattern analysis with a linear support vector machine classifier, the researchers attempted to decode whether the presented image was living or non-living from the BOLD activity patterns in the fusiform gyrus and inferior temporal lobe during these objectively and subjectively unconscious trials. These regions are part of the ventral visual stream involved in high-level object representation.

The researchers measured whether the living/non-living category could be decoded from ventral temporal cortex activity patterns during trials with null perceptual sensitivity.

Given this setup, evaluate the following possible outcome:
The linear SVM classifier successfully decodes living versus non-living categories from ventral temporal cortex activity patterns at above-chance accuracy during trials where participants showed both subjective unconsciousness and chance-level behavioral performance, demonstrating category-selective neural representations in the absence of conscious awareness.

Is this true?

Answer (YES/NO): YES